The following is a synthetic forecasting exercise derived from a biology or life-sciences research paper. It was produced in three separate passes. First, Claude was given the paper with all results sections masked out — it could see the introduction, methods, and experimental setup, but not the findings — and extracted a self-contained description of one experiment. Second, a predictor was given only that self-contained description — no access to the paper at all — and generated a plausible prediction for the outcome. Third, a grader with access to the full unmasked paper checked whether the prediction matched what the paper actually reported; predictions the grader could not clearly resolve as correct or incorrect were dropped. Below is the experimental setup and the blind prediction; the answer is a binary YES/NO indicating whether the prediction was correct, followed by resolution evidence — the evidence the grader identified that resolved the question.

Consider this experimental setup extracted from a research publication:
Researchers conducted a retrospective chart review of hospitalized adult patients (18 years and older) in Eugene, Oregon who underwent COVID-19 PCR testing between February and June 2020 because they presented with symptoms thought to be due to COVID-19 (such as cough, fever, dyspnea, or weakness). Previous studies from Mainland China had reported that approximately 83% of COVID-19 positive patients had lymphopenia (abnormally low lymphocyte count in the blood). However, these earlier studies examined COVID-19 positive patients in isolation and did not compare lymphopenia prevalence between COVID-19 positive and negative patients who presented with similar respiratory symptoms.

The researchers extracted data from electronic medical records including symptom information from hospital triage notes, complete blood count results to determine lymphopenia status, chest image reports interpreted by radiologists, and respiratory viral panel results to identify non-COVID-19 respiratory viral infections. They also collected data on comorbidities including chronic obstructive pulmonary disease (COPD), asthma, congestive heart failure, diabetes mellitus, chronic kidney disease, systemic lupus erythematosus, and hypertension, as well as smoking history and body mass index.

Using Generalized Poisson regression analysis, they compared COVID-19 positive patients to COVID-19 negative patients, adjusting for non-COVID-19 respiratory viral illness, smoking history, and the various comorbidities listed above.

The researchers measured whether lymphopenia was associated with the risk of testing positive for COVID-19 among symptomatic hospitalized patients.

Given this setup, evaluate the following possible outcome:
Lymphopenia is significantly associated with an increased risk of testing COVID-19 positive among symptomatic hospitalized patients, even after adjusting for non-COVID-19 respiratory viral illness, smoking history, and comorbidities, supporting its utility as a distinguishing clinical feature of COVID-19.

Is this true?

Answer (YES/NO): NO